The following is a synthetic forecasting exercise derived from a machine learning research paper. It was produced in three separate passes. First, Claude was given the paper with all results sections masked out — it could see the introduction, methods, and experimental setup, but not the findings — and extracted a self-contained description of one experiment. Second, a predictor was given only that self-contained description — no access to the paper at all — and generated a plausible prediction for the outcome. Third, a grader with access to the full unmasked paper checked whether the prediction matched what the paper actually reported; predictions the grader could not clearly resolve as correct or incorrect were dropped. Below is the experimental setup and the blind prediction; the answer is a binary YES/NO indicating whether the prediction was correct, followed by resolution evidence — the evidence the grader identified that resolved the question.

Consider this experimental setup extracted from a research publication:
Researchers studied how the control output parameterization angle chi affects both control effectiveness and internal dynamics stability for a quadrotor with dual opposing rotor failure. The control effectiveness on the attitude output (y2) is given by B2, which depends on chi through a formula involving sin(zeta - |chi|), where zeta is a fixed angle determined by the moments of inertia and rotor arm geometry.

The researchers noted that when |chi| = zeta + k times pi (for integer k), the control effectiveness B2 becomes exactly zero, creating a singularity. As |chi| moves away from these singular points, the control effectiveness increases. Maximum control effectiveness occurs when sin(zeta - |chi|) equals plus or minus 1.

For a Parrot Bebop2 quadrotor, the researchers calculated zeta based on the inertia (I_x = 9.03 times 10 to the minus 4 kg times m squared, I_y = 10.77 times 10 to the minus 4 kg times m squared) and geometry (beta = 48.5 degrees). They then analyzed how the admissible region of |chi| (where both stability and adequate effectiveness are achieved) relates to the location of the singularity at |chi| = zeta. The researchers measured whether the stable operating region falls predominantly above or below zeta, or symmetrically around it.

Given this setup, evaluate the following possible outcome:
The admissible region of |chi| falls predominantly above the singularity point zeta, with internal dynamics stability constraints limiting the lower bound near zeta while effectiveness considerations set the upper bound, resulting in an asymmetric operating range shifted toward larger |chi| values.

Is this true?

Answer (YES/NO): NO